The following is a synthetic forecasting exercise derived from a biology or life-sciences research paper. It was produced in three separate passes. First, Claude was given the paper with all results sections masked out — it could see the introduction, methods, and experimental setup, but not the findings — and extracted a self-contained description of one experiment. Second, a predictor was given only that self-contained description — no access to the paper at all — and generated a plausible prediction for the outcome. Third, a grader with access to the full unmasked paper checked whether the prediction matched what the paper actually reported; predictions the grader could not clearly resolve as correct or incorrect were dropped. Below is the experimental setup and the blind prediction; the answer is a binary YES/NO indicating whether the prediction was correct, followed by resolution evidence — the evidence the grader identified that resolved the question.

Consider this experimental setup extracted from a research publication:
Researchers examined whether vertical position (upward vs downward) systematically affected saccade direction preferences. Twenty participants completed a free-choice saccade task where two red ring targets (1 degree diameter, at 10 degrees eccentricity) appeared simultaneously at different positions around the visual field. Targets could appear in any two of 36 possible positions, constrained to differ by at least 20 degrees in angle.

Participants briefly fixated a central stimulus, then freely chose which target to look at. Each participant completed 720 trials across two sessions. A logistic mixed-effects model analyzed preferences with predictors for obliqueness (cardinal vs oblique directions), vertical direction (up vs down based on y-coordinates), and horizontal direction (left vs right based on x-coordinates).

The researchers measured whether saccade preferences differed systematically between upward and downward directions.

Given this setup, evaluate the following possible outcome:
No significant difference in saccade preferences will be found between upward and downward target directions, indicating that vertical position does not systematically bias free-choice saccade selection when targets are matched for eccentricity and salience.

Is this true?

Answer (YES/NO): NO